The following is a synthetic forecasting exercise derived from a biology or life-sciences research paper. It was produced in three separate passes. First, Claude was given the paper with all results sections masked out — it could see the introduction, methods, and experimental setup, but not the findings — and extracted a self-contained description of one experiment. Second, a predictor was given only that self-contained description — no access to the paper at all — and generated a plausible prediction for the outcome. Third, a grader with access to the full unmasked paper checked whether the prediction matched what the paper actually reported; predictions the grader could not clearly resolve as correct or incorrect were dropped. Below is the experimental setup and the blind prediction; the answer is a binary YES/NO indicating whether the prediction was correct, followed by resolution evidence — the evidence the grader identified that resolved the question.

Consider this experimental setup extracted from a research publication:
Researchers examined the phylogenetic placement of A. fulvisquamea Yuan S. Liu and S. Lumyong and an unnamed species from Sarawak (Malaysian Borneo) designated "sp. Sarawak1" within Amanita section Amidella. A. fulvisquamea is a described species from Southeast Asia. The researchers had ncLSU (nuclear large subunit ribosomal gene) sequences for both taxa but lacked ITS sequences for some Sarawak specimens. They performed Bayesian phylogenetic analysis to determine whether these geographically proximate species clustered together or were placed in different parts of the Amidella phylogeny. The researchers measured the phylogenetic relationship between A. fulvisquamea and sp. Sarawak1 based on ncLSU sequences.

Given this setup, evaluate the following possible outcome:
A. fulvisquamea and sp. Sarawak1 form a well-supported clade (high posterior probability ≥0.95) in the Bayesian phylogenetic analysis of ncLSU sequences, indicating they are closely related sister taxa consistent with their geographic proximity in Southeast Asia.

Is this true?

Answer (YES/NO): NO